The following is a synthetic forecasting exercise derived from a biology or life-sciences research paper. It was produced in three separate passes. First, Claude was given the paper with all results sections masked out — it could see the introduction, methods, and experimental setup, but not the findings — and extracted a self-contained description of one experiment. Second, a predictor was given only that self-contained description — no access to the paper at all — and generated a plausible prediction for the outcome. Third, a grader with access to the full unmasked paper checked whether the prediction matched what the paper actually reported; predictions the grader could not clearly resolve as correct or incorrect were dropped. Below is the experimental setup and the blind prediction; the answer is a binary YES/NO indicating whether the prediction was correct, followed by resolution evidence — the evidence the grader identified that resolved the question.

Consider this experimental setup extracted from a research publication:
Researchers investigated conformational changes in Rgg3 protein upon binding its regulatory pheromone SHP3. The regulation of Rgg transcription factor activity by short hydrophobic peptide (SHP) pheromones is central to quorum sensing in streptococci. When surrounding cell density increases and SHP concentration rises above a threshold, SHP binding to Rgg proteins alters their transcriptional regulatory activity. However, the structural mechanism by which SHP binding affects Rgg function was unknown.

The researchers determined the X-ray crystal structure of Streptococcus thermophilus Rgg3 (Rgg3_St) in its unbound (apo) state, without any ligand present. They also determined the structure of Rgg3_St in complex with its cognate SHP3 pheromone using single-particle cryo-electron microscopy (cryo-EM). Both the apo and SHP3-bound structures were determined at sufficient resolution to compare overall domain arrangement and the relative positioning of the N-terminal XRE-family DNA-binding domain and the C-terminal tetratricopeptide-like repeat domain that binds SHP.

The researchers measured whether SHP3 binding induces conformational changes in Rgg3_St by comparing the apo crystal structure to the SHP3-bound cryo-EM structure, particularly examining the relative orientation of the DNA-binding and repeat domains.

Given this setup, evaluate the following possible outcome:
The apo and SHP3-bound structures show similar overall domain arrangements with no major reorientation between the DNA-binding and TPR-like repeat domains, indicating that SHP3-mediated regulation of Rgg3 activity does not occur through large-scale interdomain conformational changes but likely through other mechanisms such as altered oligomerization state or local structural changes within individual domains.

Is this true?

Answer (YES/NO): YES